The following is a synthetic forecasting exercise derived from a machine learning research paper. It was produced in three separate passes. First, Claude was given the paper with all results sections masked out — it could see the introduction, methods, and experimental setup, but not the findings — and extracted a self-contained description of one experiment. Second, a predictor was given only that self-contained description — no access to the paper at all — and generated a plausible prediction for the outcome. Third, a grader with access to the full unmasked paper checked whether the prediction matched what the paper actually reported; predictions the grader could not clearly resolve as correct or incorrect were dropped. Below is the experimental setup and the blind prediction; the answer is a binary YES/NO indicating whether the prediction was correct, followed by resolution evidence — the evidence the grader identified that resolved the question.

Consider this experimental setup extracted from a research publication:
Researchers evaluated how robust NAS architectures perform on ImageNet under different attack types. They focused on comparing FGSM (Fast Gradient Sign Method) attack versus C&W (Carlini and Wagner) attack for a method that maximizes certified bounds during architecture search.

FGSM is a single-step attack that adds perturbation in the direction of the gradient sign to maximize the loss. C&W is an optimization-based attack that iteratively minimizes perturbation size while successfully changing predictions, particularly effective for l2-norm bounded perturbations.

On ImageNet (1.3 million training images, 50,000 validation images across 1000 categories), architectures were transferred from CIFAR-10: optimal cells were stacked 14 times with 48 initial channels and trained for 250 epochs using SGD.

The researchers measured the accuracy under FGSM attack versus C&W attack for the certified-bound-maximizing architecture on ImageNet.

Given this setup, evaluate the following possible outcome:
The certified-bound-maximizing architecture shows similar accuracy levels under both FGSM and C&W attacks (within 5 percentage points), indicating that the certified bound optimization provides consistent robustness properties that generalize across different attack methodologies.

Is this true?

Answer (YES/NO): NO